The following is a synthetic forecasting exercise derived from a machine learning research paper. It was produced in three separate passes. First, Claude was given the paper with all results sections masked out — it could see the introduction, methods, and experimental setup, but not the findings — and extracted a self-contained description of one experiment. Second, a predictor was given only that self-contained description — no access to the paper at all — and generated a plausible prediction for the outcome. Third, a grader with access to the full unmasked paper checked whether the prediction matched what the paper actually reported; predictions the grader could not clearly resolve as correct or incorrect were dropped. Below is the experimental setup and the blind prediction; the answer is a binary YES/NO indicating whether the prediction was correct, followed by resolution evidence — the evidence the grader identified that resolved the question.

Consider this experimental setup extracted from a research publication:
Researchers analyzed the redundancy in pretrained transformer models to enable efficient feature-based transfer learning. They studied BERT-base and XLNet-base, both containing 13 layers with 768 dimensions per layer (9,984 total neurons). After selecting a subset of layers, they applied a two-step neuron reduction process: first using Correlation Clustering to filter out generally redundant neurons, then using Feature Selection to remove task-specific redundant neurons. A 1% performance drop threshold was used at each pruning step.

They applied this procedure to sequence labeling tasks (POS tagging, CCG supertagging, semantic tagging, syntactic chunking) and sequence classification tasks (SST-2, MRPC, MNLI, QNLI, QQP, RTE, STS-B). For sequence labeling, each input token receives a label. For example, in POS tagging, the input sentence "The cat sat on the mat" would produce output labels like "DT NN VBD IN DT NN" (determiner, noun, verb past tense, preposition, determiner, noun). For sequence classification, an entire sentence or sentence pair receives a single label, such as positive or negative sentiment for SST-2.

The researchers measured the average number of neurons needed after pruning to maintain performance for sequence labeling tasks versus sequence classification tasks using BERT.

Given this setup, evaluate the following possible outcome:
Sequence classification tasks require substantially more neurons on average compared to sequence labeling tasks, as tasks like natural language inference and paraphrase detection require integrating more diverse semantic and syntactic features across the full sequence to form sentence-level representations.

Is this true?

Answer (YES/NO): NO